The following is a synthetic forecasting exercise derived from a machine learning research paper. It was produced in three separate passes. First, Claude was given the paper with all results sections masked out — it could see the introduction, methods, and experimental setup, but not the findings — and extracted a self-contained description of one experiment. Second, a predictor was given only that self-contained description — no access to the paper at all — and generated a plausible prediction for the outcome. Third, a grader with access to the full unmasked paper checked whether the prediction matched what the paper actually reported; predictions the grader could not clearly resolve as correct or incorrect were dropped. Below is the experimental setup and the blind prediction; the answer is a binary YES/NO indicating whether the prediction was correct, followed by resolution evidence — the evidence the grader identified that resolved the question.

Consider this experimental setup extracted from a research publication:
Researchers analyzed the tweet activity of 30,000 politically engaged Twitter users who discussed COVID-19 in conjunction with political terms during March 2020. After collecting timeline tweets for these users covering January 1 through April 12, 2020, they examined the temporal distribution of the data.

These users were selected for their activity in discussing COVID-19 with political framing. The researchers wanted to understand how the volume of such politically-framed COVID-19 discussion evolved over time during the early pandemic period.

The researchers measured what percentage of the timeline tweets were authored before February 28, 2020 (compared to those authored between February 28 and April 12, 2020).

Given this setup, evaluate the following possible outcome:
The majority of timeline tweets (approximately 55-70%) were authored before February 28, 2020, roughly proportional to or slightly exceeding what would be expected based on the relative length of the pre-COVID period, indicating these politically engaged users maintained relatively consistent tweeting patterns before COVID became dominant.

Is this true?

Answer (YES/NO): NO